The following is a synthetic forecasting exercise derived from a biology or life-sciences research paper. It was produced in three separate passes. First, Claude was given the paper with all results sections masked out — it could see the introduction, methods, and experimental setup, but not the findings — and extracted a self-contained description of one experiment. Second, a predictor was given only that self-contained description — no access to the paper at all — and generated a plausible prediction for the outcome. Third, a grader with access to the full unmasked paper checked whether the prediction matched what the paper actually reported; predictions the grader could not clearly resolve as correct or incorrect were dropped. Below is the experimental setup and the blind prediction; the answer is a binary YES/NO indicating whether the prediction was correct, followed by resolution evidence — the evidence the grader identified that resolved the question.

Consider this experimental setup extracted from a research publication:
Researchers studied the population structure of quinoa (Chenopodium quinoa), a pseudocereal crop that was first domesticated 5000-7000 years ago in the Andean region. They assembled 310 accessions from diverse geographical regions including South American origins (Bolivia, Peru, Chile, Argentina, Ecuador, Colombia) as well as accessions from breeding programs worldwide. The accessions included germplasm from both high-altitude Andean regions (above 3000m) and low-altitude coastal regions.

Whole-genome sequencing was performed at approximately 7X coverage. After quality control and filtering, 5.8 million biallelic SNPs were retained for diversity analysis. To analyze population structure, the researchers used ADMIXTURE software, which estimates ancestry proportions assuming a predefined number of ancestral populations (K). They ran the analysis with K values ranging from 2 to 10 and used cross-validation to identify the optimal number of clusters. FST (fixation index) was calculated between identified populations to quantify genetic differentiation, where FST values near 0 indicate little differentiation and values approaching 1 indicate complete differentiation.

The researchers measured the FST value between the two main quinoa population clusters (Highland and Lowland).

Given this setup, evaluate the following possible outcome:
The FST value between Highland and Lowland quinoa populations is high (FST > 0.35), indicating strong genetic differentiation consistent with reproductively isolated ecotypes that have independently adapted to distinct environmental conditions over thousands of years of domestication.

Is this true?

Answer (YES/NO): YES